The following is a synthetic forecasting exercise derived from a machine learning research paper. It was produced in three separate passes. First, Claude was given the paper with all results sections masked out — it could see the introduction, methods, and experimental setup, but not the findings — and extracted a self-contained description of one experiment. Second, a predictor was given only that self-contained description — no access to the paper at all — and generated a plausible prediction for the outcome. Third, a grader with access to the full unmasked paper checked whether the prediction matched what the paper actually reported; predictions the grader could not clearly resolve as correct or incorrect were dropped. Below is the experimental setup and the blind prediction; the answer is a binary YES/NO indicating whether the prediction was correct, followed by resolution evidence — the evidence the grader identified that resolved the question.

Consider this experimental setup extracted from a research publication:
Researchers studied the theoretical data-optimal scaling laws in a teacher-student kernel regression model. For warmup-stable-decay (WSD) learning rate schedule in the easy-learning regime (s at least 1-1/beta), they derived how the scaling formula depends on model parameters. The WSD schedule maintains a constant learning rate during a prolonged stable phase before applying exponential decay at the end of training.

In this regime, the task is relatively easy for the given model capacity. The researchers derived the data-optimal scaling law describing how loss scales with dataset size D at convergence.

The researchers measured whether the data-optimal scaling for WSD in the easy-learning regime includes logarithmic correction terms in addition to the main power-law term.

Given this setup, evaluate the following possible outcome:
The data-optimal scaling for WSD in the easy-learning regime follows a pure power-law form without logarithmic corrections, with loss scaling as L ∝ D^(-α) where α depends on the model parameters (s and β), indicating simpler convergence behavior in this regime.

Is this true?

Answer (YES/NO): NO